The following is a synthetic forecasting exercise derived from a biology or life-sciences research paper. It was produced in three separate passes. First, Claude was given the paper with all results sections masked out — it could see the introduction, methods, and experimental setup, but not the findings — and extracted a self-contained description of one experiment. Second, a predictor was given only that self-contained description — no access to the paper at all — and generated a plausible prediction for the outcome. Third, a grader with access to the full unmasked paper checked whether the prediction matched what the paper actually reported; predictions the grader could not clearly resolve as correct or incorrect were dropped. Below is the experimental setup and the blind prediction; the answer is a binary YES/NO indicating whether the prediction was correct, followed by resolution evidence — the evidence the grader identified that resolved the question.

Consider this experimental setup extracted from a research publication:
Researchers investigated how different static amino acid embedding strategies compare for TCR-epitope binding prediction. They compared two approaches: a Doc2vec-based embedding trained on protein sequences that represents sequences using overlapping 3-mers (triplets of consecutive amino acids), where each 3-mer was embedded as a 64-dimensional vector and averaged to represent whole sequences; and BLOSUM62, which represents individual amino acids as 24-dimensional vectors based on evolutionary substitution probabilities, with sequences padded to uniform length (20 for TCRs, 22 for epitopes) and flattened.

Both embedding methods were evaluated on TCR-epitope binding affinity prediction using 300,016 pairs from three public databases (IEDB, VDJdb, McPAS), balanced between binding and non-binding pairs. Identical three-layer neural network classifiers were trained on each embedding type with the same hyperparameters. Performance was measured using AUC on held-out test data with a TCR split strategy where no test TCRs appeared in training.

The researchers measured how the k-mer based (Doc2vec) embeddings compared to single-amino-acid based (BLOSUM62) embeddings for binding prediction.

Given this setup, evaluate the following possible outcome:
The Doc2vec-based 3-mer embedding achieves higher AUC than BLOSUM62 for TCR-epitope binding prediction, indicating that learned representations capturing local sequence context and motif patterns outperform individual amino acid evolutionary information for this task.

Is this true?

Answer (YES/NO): NO